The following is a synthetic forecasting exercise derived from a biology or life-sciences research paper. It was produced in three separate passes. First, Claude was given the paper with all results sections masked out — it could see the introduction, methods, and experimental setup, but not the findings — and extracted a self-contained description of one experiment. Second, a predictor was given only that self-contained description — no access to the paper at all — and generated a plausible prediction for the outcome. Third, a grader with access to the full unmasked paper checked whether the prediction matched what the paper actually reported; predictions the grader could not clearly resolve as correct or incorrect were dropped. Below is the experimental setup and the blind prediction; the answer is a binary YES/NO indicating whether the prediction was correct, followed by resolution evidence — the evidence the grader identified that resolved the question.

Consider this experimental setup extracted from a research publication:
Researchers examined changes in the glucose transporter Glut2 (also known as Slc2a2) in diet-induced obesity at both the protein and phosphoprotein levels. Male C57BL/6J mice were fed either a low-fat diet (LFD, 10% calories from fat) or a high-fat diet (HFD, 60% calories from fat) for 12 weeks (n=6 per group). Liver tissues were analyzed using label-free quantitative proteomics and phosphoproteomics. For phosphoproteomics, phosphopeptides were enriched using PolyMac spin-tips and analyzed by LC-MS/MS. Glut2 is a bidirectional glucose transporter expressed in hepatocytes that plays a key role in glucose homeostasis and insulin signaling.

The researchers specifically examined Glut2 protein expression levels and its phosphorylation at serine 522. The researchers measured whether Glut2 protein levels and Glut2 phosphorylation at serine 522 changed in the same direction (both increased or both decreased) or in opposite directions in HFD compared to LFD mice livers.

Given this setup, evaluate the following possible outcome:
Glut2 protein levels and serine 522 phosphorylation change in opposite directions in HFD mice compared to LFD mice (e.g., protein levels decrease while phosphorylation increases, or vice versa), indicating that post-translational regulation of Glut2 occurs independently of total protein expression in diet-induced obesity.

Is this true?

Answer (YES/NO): NO